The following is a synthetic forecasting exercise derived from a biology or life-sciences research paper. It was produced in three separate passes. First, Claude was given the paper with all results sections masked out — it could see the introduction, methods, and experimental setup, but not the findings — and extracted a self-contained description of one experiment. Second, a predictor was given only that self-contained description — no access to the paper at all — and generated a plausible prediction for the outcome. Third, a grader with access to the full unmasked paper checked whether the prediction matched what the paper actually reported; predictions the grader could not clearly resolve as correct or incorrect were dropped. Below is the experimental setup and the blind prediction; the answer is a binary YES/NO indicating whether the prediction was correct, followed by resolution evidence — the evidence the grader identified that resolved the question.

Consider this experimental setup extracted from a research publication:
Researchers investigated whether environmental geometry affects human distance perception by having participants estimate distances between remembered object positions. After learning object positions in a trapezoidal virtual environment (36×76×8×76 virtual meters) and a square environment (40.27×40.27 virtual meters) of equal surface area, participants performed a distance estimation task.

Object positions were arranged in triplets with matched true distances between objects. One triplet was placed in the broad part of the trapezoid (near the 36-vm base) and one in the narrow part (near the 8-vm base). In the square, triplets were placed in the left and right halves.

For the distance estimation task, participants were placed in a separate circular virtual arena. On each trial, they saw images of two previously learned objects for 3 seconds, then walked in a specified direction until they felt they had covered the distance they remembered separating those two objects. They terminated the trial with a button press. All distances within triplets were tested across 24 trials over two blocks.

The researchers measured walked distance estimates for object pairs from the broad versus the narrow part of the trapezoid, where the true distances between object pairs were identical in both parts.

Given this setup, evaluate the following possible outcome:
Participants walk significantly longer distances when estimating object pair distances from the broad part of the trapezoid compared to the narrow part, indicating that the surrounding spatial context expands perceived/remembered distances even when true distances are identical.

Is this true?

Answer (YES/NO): NO